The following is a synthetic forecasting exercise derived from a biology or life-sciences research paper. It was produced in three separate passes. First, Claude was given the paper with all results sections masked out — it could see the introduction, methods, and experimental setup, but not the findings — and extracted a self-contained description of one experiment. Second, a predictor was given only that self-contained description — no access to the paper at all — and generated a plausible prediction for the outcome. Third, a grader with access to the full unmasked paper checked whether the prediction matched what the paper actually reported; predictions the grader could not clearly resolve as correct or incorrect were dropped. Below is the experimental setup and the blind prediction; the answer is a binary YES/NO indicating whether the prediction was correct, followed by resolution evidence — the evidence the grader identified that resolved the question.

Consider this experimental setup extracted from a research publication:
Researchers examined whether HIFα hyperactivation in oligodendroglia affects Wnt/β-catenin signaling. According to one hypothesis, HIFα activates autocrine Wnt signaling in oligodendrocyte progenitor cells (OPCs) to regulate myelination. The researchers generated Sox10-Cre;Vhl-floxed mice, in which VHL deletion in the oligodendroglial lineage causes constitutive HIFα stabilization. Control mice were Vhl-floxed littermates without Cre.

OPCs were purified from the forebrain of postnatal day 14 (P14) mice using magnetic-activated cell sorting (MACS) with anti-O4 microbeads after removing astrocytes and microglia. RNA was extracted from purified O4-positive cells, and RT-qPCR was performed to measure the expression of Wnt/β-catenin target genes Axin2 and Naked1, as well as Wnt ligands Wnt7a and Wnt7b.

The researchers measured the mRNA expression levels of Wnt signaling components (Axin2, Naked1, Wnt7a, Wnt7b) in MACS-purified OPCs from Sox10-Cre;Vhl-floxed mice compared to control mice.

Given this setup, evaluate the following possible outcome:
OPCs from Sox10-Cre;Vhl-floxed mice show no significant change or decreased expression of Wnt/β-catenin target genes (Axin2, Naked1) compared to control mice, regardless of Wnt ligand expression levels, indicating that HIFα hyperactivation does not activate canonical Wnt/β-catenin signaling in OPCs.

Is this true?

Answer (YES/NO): YES